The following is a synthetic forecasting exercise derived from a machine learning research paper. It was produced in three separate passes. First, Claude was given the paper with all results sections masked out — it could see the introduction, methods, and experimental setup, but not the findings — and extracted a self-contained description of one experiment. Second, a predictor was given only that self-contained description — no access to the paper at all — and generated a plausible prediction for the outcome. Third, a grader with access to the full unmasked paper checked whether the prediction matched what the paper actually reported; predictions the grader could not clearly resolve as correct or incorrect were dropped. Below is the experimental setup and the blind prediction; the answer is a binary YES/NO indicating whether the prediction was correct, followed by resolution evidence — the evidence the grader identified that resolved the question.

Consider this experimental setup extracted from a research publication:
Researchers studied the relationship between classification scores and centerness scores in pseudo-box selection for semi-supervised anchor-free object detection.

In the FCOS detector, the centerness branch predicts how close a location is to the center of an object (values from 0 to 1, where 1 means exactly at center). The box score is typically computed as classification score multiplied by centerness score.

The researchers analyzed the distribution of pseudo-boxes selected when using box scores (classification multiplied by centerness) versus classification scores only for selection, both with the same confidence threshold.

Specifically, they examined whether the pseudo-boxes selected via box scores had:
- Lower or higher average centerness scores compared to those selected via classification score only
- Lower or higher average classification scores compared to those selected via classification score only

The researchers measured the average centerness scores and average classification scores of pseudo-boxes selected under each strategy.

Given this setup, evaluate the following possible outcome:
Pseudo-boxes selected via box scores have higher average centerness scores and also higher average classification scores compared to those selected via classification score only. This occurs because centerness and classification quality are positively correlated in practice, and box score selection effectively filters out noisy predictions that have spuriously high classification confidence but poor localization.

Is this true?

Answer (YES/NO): NO